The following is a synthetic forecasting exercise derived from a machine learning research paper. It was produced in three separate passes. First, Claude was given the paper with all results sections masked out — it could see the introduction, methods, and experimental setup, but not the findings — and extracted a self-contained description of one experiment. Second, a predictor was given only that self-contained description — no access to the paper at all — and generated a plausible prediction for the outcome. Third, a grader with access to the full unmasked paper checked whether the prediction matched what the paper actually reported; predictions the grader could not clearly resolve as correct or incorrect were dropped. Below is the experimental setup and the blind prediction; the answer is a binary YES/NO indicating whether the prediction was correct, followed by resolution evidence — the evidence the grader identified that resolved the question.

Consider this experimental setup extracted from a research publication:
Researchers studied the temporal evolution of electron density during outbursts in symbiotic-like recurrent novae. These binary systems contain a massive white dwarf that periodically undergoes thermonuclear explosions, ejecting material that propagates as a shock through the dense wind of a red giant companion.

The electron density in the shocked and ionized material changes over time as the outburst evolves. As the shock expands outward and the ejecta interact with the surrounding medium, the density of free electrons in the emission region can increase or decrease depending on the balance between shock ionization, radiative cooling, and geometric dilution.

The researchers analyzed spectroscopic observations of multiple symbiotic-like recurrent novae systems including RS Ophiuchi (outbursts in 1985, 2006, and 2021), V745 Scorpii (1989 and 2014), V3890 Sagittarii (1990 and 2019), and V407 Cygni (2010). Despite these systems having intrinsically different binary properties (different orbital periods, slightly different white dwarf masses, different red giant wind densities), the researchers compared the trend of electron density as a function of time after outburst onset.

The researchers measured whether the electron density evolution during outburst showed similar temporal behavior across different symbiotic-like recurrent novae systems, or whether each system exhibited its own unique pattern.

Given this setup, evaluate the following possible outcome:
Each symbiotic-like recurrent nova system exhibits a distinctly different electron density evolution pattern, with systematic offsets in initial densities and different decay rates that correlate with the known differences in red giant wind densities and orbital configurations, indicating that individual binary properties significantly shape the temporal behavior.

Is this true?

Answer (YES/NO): NO